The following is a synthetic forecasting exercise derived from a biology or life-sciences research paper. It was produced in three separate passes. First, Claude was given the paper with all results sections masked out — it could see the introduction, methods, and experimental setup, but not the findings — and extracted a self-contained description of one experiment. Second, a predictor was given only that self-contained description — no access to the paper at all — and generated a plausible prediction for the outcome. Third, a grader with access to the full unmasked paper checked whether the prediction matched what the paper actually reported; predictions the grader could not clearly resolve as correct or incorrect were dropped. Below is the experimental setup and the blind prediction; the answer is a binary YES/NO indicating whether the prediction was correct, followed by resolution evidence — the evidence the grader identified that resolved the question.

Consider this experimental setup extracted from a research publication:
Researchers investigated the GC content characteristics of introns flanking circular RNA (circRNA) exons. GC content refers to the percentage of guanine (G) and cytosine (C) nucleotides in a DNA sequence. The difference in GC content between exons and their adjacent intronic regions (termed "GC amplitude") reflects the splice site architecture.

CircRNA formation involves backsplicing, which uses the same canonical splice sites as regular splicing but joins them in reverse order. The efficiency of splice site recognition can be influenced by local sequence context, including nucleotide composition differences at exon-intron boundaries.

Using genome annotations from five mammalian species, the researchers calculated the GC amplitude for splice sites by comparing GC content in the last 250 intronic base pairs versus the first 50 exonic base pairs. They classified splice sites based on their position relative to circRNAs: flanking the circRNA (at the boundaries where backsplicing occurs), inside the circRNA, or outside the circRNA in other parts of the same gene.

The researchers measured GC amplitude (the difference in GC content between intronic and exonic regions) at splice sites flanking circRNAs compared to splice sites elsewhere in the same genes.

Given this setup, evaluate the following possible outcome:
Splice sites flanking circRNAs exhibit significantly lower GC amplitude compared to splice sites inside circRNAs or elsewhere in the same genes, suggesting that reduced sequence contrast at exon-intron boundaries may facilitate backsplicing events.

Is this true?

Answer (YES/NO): NO